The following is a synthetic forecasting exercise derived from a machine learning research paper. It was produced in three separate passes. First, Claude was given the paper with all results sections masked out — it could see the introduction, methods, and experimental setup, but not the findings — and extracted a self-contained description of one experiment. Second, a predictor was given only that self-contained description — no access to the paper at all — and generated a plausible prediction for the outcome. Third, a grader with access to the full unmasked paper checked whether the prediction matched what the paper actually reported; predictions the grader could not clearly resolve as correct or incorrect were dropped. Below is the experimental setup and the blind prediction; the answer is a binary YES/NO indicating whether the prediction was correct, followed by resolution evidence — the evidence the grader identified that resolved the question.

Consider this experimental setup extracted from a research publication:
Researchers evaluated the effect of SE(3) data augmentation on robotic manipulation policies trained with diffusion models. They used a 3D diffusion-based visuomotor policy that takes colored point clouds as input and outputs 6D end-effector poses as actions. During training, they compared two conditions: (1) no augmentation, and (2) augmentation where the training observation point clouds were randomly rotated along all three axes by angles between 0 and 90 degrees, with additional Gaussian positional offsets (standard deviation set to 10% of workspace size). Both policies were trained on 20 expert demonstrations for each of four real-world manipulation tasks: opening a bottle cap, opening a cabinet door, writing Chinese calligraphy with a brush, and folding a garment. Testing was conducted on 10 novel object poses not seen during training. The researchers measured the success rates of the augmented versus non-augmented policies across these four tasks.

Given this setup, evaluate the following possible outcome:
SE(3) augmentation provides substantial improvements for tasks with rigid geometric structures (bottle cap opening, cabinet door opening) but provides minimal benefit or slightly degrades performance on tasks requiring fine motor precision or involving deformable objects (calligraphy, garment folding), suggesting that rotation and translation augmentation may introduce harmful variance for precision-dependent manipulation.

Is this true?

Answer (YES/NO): NO